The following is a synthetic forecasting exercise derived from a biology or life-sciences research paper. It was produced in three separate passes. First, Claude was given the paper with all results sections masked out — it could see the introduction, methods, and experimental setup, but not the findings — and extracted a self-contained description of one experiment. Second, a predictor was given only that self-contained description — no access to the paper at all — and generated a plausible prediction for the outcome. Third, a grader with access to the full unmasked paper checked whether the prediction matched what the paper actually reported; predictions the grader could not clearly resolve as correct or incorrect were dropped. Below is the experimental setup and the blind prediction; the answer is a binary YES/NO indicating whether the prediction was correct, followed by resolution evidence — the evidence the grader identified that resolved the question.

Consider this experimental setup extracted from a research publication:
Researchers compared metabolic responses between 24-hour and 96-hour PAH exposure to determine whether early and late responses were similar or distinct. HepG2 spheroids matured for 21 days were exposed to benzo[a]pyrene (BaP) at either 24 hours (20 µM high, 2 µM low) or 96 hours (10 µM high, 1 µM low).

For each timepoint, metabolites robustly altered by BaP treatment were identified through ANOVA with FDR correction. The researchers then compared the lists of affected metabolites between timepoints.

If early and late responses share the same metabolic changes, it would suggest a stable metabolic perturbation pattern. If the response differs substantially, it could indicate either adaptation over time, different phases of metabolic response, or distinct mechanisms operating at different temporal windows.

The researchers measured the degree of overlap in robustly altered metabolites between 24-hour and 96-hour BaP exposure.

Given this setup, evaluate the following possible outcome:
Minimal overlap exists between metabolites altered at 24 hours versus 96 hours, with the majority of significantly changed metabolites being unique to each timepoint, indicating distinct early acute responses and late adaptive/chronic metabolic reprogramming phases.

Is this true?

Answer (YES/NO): NO